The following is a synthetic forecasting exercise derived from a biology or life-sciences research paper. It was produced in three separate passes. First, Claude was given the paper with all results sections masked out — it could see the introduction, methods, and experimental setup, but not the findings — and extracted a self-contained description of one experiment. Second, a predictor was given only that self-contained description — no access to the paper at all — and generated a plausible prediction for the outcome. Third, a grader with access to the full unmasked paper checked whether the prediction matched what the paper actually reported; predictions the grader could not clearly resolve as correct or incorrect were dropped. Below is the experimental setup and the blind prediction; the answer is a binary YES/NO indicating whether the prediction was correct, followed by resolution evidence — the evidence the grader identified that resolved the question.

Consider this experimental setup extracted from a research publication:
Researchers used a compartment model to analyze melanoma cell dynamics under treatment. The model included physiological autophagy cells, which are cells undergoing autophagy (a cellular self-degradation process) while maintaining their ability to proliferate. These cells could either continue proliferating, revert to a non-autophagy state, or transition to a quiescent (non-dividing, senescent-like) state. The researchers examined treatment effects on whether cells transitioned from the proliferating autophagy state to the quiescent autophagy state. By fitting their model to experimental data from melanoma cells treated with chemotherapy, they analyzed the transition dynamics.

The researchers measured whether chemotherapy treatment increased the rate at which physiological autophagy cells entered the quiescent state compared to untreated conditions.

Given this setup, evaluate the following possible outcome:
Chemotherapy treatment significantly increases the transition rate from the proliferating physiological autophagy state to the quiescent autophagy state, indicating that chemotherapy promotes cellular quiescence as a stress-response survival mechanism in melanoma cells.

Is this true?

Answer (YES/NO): YES